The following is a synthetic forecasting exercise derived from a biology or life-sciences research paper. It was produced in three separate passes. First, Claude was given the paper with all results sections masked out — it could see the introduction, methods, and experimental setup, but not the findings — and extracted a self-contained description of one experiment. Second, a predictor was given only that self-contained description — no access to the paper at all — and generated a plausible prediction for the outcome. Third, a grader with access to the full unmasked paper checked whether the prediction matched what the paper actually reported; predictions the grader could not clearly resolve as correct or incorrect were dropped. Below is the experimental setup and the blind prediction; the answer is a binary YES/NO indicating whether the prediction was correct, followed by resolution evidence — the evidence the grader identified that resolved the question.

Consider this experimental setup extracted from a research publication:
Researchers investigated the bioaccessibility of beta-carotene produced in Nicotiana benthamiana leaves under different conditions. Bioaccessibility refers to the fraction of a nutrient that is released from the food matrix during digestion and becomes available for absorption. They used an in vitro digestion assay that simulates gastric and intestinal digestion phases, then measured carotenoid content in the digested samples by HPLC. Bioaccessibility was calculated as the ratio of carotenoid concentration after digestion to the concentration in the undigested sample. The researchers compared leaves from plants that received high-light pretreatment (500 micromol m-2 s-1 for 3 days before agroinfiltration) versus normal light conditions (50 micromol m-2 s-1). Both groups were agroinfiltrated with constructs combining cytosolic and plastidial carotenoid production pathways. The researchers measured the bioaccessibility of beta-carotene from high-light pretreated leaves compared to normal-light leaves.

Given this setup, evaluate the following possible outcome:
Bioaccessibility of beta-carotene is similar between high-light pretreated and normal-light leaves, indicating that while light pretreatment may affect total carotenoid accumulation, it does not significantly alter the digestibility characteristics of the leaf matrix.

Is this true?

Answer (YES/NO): NO